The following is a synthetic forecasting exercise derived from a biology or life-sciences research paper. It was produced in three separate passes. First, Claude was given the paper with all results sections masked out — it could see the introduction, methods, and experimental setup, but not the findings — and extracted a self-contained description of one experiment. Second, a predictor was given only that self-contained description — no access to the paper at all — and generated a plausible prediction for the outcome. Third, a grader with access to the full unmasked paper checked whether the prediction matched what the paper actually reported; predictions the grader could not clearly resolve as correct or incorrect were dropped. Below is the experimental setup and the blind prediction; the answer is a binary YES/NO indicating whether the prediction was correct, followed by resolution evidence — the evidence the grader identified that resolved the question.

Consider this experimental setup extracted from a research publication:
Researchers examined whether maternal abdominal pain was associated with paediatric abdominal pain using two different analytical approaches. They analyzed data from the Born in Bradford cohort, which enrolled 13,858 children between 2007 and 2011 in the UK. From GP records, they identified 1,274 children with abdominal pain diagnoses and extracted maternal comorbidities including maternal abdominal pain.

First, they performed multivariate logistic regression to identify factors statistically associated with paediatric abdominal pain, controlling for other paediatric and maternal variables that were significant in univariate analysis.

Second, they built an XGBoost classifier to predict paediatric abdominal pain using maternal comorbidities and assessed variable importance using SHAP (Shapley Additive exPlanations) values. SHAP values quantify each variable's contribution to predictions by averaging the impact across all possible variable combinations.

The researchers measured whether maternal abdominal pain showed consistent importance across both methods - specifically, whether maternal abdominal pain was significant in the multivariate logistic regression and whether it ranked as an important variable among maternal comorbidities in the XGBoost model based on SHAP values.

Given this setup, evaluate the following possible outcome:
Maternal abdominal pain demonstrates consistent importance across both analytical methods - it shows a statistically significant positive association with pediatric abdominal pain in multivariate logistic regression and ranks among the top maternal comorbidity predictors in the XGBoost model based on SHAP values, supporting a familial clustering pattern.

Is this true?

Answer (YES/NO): NO